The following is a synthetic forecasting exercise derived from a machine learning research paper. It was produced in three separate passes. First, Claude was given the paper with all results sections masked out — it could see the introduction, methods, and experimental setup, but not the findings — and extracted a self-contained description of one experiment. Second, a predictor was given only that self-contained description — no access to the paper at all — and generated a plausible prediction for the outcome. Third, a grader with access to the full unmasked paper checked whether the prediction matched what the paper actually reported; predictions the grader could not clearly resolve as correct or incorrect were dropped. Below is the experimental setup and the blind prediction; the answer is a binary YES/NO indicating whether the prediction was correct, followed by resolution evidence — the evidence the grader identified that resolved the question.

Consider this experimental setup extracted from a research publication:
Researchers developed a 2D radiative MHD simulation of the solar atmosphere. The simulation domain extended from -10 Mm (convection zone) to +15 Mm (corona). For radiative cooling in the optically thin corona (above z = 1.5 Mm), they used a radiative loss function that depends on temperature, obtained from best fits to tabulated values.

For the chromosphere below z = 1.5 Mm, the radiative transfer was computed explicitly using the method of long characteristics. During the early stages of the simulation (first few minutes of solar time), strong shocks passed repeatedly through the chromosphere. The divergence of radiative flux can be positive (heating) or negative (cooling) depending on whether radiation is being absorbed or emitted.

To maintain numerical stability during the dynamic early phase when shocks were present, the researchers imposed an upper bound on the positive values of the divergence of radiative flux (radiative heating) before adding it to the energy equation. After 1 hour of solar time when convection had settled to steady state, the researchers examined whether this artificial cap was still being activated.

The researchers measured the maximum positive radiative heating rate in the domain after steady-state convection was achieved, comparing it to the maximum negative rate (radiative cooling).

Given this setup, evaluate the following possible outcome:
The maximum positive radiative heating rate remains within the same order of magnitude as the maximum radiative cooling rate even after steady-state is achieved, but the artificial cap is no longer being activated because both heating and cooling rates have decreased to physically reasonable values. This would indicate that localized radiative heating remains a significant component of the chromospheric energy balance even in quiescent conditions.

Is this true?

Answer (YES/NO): NO